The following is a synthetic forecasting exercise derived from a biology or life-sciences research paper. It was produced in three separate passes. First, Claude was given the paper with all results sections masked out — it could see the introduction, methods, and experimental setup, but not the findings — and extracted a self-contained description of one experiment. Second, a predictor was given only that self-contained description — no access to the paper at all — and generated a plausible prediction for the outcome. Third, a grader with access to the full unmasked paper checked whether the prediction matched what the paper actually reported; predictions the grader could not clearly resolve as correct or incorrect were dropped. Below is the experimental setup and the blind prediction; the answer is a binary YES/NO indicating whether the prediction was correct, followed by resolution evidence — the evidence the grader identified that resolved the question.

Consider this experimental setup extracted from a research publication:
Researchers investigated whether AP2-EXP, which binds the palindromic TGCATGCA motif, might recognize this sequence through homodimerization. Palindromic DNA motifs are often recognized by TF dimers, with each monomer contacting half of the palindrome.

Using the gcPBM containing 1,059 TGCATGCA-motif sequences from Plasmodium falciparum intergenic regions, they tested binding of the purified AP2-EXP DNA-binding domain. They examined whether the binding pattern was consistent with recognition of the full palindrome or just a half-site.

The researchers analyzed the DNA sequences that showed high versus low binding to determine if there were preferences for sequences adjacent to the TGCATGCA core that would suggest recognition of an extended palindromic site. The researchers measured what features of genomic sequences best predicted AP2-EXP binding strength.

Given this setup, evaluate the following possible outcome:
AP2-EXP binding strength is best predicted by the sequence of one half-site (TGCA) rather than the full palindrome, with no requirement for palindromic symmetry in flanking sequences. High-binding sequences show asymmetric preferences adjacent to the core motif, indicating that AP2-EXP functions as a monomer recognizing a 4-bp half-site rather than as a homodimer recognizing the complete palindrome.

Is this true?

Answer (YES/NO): NO